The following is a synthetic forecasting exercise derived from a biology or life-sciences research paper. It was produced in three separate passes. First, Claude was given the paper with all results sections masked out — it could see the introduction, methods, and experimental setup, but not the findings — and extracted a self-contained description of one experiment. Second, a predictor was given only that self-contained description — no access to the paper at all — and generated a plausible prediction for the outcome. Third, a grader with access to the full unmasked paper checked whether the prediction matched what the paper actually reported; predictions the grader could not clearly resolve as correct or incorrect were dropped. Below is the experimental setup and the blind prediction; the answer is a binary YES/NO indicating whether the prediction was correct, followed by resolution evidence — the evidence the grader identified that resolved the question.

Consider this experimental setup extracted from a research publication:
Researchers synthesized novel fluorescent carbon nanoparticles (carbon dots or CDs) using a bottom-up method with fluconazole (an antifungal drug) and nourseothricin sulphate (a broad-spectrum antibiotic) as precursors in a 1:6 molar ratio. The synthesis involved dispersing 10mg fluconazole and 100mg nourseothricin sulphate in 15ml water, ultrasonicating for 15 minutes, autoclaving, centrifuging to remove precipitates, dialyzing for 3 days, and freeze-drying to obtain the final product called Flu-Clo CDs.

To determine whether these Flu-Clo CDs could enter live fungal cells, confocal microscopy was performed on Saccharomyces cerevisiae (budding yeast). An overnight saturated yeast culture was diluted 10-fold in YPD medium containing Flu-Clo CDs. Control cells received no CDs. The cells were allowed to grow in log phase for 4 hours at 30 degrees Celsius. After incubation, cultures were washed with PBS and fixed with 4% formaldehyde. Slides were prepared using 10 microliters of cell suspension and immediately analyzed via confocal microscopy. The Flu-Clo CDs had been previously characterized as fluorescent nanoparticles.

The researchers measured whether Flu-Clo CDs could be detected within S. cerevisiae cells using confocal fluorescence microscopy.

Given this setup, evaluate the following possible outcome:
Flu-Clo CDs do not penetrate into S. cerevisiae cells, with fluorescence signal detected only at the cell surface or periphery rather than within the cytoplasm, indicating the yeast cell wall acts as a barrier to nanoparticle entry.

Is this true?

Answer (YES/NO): NO